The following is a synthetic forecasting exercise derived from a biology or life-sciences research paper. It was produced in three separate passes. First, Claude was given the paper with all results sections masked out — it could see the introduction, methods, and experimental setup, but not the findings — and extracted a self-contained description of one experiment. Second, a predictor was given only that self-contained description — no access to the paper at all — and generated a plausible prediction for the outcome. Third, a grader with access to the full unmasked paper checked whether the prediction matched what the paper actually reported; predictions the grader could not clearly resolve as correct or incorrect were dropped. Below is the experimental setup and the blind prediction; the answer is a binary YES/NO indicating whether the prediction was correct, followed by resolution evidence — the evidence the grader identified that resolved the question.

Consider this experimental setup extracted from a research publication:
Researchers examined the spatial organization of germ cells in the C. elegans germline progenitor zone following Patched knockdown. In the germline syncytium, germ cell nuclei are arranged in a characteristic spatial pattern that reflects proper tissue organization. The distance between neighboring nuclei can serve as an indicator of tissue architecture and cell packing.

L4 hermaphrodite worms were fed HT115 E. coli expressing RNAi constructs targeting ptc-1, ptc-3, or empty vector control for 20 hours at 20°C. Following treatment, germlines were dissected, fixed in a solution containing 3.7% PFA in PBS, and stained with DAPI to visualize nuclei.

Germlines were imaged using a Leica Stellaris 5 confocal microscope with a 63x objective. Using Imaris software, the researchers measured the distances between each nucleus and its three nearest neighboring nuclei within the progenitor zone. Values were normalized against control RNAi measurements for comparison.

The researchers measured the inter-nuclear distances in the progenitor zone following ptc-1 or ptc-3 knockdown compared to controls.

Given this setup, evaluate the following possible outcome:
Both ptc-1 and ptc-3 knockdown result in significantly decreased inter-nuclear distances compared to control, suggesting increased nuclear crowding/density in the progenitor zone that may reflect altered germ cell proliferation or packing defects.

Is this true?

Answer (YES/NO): YES